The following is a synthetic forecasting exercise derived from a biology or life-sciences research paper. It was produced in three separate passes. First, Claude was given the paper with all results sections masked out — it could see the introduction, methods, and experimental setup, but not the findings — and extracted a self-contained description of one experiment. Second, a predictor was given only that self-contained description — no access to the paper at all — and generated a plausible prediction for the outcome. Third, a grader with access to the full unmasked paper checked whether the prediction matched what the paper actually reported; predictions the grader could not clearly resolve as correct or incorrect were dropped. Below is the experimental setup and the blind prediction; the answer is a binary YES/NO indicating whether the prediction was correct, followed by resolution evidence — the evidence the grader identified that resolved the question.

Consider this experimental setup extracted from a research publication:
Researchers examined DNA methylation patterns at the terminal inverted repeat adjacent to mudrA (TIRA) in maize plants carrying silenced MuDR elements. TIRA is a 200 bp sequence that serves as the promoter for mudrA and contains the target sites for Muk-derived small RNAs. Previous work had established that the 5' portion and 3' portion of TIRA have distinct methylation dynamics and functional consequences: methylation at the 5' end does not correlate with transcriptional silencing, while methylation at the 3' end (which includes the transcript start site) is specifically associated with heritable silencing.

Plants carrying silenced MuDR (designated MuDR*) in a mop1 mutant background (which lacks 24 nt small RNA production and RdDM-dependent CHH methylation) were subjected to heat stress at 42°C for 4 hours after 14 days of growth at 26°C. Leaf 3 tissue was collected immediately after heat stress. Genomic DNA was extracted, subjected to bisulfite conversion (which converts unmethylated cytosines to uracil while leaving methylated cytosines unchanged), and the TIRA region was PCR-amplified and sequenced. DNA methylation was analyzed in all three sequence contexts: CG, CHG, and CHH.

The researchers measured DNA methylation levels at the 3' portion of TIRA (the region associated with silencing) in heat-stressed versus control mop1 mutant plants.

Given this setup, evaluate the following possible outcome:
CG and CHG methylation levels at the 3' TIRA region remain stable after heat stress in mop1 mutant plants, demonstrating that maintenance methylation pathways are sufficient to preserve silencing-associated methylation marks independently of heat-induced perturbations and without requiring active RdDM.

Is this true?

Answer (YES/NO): NO